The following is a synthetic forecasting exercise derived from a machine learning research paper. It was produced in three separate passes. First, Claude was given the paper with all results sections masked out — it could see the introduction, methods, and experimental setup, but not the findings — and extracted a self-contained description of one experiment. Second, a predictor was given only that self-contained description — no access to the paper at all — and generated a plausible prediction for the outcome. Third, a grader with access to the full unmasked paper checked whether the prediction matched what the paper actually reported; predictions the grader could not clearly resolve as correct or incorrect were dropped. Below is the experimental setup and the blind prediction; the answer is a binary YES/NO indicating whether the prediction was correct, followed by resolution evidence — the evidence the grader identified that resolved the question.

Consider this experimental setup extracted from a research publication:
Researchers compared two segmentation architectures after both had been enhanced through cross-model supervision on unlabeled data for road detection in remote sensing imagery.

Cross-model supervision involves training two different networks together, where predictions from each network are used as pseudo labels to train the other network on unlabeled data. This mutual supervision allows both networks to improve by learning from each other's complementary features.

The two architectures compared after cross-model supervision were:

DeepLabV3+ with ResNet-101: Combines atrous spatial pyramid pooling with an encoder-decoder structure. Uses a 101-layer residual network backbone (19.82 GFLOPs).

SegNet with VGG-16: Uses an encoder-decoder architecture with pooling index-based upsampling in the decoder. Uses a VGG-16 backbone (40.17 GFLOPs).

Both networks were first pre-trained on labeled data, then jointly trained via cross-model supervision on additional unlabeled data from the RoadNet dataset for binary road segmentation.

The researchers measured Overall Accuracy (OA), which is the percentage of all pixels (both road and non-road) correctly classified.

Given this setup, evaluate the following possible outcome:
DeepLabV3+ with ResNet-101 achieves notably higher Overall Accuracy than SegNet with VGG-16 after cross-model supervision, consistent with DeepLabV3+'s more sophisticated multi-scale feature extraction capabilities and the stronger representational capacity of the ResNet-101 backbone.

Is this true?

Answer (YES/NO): NO